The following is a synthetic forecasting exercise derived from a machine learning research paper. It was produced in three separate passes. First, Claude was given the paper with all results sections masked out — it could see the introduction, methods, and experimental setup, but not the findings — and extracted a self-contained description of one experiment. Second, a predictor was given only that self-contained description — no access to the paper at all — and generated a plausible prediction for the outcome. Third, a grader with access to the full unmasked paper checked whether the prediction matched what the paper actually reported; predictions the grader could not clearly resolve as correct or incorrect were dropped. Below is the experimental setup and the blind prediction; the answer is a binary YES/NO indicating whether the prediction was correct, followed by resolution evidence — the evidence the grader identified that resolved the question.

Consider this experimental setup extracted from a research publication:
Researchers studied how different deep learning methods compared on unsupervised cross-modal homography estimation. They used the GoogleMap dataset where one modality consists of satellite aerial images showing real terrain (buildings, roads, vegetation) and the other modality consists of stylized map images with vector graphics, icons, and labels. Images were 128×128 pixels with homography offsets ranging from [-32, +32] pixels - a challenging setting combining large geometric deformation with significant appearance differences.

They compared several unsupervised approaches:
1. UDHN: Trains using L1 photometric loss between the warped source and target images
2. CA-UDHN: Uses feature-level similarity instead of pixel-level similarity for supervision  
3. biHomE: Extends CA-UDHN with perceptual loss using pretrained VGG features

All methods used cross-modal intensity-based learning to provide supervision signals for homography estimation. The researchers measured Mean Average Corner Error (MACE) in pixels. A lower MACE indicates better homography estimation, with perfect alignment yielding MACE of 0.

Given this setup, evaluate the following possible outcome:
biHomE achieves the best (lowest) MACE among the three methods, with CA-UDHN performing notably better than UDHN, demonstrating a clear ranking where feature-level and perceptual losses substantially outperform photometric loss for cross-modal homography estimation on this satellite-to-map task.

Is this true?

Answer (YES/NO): NO